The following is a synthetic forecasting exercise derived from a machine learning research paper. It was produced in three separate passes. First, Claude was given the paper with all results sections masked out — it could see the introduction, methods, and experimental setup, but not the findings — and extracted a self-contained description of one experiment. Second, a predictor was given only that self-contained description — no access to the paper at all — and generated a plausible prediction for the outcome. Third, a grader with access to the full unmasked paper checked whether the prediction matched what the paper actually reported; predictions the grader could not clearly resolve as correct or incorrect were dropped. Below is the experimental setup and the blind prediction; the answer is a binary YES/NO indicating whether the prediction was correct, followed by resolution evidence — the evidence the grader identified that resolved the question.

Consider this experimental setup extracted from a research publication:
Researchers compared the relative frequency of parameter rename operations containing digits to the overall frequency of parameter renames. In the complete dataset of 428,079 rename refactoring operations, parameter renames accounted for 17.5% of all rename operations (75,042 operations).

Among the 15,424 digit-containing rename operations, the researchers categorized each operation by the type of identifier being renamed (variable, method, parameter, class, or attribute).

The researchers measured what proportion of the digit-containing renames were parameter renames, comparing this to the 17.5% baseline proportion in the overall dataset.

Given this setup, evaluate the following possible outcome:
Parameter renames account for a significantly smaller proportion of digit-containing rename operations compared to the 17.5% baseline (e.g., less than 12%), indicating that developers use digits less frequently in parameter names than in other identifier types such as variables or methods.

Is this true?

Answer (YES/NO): NO